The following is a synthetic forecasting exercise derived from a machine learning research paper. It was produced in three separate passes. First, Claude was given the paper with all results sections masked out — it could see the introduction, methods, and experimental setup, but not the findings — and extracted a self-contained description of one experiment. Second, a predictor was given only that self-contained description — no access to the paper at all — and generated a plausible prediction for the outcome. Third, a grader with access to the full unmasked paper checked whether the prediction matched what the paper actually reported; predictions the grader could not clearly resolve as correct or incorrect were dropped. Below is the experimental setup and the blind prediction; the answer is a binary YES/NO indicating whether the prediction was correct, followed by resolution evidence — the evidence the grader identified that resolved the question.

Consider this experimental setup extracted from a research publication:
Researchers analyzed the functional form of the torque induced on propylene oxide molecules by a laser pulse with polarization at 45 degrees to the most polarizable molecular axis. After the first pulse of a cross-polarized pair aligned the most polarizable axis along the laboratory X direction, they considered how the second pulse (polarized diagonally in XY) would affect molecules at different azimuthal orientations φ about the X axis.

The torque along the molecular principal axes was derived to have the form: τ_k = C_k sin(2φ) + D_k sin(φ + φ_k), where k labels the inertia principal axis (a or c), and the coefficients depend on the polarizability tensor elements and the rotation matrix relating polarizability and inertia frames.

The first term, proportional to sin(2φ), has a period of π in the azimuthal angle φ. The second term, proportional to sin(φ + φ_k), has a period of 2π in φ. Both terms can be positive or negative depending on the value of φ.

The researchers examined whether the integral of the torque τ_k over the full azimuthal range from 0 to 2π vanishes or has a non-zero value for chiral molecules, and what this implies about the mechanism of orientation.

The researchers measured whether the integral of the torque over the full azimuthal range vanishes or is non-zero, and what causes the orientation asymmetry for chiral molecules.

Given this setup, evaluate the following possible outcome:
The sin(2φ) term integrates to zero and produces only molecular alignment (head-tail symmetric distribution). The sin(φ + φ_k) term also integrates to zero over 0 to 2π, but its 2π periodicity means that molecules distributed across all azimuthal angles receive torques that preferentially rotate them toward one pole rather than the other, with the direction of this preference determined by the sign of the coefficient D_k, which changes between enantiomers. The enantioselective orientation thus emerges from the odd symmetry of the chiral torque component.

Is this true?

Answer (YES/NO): NO